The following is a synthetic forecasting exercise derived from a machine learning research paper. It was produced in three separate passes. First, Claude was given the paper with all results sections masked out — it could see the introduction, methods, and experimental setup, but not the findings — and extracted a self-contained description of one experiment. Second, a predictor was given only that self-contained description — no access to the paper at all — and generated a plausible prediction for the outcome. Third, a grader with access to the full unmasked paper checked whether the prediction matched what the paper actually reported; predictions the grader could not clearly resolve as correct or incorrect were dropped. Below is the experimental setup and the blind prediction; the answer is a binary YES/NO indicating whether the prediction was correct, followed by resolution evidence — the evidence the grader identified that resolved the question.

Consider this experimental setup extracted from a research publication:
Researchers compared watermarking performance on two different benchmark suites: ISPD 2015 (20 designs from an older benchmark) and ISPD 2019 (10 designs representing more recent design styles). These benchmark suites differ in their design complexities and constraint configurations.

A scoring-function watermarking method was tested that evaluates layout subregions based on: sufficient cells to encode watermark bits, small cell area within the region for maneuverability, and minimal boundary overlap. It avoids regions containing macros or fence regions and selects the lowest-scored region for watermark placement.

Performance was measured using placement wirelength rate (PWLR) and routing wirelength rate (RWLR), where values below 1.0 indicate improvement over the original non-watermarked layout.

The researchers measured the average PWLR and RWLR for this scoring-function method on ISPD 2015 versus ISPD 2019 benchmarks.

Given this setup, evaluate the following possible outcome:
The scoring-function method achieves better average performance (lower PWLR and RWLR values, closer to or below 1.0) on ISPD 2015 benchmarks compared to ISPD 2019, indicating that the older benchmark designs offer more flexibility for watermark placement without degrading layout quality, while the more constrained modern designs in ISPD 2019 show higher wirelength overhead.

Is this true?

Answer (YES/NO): YES